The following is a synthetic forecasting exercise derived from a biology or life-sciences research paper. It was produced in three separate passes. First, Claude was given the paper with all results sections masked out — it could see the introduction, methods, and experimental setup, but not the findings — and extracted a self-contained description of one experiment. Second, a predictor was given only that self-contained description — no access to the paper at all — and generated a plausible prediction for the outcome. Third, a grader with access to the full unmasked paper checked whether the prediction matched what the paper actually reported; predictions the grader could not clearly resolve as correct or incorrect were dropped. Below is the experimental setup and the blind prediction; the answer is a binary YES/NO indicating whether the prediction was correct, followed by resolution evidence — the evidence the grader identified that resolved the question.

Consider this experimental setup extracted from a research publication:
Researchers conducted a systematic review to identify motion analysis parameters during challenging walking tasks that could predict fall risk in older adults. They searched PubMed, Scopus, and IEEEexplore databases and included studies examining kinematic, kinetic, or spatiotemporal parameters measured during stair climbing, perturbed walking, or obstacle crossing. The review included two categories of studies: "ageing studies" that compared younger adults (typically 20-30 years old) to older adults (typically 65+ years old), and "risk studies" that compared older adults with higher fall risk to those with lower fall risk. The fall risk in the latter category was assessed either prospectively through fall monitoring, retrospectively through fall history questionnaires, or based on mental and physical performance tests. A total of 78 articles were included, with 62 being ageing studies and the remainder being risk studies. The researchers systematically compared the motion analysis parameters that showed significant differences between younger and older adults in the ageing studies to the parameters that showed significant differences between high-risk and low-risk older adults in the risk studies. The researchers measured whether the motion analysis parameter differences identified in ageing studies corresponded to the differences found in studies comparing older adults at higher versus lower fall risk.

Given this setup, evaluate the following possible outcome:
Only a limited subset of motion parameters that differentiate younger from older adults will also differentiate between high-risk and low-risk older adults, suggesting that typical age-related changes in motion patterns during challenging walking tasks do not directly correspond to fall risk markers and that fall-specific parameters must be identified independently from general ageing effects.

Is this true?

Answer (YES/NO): YES